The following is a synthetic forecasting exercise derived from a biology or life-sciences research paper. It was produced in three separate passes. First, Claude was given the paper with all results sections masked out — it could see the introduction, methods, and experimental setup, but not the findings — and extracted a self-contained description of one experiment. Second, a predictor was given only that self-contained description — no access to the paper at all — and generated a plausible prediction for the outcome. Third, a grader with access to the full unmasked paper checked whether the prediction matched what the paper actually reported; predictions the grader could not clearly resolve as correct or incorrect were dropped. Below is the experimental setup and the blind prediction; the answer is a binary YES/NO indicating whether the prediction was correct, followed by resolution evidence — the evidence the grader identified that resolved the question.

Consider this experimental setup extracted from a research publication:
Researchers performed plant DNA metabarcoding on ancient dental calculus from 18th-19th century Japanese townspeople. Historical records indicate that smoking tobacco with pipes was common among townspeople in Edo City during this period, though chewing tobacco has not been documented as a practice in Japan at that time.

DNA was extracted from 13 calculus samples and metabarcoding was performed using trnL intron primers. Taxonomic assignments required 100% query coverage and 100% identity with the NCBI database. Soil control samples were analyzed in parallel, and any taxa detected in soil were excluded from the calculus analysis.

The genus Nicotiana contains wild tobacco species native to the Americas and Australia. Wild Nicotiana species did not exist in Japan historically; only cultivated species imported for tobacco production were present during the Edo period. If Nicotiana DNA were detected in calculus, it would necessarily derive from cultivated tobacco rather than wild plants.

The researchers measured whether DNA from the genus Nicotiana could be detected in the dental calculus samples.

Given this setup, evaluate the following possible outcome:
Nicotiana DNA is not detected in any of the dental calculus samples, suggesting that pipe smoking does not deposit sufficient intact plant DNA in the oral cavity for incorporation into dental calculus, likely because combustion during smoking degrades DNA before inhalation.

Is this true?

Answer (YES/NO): NO